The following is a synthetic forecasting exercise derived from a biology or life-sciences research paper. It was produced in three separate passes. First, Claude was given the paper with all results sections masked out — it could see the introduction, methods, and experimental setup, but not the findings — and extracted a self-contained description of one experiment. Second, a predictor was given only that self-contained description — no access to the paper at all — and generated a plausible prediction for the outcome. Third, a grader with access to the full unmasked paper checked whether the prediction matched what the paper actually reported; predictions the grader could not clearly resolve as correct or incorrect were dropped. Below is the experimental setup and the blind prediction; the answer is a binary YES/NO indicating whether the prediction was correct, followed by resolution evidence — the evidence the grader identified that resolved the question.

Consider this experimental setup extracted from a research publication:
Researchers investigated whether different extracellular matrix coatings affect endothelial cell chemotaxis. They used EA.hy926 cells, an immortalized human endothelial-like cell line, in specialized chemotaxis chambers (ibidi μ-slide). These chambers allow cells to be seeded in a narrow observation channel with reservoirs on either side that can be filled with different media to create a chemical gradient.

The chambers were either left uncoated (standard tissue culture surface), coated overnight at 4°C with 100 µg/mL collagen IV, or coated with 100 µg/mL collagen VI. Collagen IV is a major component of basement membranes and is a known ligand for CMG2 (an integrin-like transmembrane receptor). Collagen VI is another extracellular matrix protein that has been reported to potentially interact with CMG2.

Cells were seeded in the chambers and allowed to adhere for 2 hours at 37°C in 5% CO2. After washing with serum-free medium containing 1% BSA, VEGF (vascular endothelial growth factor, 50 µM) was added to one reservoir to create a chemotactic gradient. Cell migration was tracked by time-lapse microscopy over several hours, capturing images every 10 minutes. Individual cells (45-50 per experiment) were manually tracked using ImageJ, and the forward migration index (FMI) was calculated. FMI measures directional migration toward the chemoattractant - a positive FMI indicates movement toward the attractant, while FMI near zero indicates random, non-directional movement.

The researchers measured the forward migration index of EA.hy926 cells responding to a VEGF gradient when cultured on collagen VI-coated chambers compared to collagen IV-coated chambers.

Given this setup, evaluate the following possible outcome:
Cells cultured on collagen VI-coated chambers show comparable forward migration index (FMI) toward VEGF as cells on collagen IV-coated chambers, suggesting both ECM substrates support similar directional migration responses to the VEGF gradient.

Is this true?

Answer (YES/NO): NO